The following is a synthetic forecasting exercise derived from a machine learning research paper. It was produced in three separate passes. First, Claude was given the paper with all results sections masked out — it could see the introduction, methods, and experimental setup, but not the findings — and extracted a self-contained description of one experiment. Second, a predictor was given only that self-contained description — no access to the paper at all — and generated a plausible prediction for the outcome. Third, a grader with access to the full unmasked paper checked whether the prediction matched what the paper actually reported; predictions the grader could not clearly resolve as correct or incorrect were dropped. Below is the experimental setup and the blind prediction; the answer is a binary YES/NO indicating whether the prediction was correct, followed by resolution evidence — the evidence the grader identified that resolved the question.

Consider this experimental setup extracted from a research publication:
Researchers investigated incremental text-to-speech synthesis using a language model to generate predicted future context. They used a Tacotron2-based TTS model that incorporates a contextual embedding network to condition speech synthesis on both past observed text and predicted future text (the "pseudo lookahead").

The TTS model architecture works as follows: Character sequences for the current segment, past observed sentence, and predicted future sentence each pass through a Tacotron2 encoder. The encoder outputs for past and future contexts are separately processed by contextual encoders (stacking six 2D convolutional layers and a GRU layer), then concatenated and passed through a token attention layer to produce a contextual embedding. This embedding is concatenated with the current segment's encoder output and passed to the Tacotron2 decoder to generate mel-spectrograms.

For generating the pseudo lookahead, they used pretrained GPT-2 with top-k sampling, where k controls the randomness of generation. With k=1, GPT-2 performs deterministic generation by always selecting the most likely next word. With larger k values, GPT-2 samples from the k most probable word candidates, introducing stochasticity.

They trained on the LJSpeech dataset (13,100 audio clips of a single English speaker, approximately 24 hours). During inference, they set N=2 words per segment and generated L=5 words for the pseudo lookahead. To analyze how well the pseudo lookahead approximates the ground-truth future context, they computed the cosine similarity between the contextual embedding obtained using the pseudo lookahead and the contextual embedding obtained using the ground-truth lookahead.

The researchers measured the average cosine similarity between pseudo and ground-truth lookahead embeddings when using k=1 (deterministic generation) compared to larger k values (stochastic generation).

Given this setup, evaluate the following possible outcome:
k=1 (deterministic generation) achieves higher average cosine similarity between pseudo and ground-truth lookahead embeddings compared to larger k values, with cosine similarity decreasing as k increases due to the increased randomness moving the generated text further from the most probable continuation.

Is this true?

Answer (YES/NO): YES